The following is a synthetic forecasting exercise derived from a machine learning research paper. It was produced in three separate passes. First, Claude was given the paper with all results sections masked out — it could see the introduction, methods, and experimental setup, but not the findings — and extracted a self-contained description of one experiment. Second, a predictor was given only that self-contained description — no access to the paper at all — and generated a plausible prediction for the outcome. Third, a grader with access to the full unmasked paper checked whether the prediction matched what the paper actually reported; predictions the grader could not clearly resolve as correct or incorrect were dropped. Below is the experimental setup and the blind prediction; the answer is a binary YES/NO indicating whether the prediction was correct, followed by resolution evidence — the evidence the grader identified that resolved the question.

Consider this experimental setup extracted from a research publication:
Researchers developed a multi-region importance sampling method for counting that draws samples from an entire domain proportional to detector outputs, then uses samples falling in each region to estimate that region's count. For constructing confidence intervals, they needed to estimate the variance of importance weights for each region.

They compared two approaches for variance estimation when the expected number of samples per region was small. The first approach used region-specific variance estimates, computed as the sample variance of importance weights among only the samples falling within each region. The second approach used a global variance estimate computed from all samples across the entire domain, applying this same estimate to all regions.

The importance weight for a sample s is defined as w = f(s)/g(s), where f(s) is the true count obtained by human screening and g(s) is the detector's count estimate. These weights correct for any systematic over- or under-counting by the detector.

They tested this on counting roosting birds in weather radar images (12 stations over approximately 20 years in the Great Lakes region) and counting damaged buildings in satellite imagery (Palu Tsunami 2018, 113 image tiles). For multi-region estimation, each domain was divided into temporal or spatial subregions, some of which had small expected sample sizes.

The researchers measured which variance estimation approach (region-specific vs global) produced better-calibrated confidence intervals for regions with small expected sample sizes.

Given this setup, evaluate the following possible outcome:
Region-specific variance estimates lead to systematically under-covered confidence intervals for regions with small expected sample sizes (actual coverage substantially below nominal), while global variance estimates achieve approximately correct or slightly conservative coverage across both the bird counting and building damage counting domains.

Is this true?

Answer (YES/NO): NO